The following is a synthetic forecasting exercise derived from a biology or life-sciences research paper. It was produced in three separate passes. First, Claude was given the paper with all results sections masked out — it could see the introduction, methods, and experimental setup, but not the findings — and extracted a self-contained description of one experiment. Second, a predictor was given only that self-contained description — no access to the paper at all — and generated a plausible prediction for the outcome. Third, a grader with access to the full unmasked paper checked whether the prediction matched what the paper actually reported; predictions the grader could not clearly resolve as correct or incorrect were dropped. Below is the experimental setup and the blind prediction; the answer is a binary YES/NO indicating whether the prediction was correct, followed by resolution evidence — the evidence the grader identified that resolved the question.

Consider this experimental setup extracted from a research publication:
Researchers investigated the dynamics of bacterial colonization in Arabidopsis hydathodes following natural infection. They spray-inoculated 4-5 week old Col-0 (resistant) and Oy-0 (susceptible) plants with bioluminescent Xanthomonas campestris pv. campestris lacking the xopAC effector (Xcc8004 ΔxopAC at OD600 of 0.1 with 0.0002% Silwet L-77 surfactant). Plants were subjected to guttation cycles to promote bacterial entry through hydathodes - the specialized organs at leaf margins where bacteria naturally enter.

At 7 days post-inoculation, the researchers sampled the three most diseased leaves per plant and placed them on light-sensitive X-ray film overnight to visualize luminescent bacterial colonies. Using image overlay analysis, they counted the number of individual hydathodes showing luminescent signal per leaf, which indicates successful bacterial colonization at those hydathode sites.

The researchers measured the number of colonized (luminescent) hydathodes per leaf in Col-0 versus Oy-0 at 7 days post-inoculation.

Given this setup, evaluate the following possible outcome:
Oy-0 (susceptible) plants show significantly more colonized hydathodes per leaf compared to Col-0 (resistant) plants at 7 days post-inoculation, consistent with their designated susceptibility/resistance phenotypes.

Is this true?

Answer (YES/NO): YES